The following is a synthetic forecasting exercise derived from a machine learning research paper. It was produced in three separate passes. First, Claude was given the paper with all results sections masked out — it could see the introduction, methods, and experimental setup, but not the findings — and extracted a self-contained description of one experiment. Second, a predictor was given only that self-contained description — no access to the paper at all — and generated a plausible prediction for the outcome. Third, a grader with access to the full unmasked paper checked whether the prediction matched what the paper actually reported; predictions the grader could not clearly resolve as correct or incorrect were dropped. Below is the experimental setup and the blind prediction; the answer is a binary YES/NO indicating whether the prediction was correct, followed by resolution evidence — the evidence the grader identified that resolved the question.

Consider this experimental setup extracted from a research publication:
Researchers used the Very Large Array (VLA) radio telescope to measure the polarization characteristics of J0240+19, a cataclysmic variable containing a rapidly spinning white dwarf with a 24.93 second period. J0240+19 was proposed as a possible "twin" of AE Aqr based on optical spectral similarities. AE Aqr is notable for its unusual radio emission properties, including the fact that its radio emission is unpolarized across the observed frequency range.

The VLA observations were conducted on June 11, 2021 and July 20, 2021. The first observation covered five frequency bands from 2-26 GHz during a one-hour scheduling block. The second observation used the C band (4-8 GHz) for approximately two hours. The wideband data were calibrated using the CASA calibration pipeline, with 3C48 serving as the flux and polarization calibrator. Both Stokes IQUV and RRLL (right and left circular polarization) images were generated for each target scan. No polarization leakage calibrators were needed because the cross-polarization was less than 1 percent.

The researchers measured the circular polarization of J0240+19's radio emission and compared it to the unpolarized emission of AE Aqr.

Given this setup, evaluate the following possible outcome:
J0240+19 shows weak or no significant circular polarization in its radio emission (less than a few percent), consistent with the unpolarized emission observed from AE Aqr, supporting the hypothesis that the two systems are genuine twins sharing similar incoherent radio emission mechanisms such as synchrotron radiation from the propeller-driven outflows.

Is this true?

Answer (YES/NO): NO